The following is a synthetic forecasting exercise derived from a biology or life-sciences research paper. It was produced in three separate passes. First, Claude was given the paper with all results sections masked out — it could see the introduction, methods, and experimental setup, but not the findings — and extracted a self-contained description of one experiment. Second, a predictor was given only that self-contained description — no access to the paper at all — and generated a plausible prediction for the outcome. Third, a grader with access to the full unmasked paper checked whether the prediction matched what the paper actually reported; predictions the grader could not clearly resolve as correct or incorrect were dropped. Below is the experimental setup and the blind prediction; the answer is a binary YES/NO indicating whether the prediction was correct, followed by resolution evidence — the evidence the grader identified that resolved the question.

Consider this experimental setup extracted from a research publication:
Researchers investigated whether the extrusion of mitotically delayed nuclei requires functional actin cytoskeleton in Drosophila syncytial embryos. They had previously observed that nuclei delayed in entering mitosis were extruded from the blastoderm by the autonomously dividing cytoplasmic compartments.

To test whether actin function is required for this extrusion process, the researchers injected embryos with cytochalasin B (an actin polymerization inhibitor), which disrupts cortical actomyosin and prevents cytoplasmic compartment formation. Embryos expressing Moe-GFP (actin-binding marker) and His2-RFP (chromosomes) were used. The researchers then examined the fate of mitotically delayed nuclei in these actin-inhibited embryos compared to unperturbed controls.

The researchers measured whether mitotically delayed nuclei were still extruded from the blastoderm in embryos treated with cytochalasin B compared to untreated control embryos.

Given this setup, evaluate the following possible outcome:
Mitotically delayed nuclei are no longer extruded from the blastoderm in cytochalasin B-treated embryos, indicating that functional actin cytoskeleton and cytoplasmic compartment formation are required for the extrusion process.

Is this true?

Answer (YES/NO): YES